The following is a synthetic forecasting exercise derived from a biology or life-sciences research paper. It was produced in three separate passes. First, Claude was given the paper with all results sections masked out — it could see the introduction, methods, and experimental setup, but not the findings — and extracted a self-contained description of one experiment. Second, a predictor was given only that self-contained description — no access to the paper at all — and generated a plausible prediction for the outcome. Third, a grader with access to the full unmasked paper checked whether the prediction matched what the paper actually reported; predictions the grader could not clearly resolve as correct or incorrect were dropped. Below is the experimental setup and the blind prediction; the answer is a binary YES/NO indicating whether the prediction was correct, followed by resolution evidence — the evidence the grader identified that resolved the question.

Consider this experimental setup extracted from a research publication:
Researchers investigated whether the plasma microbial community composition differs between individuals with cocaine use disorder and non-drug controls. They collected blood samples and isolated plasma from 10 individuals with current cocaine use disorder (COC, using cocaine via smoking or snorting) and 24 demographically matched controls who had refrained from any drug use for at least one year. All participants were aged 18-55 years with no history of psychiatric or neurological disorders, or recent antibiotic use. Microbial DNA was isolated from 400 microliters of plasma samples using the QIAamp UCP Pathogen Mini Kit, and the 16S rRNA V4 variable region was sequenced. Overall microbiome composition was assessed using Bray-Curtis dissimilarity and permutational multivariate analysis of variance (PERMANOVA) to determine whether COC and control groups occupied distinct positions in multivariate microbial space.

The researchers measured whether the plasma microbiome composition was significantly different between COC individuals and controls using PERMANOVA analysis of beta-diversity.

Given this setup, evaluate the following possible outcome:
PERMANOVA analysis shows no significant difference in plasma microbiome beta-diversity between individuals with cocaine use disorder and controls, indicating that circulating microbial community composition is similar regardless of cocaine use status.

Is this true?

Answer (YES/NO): NO